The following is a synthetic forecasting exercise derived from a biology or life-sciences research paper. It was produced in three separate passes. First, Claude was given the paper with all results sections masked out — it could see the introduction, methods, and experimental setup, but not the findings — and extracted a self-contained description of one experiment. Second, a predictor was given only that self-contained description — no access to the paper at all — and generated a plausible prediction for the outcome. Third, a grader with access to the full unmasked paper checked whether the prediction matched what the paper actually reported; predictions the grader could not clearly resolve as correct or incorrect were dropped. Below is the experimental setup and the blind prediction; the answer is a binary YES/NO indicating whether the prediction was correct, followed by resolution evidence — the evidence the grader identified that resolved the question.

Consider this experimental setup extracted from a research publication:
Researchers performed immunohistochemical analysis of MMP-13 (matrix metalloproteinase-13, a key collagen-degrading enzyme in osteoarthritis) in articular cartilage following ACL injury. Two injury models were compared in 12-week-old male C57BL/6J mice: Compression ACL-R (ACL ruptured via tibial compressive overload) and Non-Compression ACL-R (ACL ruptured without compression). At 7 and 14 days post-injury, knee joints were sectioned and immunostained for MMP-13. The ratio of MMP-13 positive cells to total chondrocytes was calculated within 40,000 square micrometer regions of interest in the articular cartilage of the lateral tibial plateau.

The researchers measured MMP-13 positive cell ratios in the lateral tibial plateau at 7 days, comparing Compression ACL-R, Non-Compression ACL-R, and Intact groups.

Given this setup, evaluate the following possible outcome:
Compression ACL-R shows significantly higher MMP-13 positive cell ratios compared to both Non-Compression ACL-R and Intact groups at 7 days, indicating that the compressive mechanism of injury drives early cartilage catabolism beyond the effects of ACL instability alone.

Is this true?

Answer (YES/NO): YES